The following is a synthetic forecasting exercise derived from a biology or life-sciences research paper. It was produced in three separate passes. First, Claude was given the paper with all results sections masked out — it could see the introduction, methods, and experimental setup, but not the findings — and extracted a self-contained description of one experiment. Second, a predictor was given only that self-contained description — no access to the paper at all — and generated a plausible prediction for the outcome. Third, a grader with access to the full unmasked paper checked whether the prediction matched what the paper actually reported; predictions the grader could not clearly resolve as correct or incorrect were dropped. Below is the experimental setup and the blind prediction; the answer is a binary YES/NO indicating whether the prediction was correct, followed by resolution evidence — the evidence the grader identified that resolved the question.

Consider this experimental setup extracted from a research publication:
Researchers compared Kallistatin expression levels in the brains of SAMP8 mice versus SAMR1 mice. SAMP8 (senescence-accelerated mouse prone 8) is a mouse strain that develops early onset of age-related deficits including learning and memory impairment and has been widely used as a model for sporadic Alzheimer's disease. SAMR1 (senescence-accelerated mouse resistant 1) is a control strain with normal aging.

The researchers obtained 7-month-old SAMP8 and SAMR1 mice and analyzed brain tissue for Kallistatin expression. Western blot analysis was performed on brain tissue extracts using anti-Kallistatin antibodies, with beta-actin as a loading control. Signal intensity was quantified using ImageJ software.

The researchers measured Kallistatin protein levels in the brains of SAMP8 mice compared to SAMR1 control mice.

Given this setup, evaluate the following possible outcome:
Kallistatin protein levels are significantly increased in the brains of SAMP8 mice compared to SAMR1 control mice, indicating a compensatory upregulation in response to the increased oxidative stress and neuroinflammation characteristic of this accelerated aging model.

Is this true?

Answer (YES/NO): YES